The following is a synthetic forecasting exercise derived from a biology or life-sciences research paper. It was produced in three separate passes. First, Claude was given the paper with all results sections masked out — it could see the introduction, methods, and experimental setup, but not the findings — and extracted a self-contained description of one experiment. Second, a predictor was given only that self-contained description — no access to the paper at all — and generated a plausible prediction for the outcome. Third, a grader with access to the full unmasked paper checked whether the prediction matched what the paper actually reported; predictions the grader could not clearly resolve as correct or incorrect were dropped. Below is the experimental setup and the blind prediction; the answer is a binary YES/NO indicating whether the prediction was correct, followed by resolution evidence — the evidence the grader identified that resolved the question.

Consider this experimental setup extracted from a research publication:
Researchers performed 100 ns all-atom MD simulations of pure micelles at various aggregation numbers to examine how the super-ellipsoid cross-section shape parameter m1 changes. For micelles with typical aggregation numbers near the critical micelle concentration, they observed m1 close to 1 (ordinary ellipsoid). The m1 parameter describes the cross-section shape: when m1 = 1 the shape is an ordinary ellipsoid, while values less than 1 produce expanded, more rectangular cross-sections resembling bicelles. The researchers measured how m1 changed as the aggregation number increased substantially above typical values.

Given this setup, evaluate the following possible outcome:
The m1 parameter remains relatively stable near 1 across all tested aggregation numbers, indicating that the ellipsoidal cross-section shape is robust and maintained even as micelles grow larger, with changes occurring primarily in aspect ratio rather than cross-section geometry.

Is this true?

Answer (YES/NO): NO